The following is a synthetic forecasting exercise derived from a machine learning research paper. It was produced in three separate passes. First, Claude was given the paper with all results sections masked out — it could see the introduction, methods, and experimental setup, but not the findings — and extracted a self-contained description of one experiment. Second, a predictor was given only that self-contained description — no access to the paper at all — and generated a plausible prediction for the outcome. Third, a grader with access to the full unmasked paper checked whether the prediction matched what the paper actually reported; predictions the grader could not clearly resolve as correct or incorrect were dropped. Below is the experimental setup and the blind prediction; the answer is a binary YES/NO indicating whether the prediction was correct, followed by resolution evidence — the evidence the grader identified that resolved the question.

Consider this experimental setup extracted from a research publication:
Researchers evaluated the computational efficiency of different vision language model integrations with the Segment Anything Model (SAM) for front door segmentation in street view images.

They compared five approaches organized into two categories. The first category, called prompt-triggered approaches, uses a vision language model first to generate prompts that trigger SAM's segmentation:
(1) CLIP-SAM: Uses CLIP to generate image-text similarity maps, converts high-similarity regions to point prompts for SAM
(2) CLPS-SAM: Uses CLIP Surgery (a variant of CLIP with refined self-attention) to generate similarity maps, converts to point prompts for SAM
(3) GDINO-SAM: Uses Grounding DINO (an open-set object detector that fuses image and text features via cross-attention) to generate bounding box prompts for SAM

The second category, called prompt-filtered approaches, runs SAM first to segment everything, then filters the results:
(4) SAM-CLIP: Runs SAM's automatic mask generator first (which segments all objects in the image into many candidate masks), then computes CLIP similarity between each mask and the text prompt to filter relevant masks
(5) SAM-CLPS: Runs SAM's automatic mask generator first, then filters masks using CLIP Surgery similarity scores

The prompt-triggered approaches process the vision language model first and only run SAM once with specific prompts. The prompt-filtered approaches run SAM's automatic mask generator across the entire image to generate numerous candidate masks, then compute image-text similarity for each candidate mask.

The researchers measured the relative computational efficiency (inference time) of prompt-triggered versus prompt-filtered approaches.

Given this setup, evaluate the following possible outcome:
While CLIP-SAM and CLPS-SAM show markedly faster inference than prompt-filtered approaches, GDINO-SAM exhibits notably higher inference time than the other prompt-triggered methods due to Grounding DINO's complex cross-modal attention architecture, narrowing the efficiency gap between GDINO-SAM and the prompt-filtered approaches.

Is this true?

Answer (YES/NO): NO